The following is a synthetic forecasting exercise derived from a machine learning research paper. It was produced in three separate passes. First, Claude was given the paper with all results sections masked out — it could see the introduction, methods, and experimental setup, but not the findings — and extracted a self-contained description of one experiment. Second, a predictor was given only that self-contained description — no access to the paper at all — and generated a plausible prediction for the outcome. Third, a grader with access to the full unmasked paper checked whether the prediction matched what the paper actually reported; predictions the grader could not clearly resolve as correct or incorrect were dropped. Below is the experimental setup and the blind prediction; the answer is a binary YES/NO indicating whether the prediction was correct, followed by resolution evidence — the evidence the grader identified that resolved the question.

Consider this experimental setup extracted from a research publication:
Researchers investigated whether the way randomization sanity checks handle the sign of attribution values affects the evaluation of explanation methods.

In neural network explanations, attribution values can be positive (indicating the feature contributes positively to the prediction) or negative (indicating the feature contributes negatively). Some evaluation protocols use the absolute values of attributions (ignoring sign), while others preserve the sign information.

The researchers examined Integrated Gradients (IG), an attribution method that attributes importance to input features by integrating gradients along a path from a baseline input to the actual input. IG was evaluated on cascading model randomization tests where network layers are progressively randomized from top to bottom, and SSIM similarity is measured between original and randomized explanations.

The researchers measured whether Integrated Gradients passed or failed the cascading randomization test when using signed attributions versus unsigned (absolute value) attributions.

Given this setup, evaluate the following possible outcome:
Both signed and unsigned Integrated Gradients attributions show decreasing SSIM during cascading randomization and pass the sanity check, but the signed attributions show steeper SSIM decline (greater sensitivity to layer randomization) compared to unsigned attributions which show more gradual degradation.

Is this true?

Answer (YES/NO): NO